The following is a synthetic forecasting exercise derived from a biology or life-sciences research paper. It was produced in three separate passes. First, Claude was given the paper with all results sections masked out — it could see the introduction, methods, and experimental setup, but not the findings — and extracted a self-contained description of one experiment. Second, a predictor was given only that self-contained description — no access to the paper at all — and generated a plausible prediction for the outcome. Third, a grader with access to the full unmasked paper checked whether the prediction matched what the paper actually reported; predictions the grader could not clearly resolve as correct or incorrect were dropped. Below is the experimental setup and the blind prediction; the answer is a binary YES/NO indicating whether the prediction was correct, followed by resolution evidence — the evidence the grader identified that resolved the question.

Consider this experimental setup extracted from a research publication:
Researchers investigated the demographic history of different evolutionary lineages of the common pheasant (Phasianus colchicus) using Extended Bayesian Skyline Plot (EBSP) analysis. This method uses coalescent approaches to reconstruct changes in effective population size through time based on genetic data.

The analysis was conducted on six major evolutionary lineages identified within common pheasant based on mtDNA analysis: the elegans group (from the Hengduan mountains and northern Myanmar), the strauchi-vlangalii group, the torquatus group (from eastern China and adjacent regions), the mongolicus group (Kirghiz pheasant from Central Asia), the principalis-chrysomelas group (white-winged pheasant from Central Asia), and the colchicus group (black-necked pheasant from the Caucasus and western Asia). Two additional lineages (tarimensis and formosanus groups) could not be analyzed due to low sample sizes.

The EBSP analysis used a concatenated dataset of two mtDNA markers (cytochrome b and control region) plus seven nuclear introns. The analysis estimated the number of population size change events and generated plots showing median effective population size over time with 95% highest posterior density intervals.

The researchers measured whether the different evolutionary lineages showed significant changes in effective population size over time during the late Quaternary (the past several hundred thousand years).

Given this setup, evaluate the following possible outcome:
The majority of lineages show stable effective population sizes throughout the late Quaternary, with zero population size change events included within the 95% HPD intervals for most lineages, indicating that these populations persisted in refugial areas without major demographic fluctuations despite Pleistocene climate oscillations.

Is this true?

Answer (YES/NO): YES